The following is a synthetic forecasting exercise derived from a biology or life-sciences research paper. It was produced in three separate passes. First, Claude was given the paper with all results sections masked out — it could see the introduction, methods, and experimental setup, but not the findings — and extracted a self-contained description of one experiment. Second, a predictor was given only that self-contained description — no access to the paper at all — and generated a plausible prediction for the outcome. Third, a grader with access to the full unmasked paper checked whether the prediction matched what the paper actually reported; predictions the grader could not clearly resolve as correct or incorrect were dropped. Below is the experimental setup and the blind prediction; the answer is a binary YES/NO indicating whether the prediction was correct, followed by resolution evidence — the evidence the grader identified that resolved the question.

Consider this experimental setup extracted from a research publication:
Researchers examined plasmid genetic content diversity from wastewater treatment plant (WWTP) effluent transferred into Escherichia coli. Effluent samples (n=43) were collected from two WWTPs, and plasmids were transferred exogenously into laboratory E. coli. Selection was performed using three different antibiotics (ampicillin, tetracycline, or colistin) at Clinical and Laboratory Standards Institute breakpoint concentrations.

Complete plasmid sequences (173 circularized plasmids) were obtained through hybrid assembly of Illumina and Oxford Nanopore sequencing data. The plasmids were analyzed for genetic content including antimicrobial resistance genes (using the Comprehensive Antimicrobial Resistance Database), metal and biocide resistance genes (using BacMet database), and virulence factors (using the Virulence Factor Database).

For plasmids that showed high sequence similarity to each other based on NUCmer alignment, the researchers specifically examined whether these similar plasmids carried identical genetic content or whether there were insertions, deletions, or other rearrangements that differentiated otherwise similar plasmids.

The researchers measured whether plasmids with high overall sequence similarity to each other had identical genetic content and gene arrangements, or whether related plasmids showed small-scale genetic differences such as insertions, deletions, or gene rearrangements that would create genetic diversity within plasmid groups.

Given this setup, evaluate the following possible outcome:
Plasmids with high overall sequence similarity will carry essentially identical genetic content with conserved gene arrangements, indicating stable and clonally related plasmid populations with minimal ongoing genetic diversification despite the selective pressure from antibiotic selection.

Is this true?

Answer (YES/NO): NO